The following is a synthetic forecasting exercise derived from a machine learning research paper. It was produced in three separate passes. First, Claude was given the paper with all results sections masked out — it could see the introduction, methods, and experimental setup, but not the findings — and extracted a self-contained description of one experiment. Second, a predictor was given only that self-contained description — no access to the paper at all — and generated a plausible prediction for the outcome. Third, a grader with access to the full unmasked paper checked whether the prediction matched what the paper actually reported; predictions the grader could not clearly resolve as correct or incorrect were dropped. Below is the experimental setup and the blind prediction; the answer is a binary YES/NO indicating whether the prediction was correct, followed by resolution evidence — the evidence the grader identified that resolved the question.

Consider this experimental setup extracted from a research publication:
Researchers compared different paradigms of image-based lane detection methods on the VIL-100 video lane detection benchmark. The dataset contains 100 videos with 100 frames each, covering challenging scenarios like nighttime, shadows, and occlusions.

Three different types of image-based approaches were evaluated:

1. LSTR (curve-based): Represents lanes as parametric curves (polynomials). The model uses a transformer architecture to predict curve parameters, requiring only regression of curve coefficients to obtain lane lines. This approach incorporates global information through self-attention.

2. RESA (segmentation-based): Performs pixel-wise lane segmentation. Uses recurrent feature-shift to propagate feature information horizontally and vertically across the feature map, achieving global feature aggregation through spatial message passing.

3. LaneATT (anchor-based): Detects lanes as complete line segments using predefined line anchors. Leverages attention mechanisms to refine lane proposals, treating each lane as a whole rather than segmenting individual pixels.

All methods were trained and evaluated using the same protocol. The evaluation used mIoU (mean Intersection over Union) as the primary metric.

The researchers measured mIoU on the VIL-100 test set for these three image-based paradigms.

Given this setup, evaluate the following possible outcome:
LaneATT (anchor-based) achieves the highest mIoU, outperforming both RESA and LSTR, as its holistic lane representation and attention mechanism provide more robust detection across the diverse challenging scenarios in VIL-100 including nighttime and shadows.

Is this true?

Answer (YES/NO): NO